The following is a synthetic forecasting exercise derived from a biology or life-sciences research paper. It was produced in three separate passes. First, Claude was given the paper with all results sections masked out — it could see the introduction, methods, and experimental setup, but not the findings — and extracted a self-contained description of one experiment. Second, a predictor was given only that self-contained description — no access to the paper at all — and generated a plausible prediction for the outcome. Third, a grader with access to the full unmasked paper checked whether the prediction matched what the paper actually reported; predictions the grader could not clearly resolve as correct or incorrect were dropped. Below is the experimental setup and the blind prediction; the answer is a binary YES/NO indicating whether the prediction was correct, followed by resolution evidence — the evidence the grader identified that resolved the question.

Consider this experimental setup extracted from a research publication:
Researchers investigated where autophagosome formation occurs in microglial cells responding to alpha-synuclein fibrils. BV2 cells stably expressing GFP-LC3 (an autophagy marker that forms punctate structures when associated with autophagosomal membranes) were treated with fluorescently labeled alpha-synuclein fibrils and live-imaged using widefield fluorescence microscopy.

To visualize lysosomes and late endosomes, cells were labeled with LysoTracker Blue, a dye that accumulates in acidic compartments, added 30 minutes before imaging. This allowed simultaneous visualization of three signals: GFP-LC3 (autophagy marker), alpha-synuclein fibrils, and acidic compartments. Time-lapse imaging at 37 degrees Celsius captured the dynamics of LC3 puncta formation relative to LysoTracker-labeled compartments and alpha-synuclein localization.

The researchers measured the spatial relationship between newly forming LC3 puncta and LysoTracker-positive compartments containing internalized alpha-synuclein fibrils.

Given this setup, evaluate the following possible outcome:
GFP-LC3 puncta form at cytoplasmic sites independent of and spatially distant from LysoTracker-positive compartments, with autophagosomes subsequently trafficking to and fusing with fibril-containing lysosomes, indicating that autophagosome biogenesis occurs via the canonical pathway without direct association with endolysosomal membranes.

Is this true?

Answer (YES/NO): NO